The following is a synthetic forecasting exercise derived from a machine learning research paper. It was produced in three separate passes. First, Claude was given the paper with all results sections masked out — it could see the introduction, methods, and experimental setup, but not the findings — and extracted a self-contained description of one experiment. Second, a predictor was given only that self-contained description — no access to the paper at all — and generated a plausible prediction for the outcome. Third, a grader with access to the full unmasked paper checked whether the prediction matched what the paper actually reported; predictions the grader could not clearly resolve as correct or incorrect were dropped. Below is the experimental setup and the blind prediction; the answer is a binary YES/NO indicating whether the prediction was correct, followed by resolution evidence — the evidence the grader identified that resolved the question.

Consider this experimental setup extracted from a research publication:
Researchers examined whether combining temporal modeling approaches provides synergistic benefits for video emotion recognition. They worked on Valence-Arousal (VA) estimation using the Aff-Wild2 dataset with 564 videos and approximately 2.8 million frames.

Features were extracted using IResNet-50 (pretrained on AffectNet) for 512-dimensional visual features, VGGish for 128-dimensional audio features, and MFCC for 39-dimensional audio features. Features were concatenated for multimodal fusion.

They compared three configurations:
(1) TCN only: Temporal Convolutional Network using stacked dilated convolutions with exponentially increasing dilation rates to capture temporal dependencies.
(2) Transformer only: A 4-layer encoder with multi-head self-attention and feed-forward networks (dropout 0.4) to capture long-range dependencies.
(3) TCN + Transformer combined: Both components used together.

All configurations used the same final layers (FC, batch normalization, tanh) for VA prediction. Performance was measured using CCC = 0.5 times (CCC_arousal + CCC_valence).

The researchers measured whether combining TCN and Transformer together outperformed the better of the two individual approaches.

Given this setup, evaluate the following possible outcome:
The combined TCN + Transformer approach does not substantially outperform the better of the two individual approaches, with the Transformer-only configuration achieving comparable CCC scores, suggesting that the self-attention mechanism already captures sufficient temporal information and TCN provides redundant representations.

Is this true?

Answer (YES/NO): NO